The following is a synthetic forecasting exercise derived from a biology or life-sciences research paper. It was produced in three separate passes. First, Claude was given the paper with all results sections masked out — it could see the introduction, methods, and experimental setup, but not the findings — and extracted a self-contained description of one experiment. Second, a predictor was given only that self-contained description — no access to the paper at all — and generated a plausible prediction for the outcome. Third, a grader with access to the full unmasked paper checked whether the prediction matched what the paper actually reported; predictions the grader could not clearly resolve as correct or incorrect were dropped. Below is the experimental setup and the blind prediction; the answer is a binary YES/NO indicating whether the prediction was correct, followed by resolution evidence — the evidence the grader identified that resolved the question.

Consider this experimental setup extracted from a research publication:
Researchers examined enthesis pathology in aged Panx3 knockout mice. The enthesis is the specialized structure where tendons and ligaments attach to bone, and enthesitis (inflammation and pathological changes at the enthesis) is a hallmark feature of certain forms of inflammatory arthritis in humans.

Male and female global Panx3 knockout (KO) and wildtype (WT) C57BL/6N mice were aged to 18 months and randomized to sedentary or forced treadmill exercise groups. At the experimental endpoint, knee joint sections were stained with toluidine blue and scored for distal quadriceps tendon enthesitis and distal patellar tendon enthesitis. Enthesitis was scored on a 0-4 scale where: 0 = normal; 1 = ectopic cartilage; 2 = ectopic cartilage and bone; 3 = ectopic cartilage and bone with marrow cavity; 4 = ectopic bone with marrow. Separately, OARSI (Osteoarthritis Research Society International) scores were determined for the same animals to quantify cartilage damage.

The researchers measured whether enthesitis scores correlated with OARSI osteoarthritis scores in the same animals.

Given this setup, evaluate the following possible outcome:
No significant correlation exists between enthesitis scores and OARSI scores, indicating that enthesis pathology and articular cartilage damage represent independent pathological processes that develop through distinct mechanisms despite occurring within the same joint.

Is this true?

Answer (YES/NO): NO